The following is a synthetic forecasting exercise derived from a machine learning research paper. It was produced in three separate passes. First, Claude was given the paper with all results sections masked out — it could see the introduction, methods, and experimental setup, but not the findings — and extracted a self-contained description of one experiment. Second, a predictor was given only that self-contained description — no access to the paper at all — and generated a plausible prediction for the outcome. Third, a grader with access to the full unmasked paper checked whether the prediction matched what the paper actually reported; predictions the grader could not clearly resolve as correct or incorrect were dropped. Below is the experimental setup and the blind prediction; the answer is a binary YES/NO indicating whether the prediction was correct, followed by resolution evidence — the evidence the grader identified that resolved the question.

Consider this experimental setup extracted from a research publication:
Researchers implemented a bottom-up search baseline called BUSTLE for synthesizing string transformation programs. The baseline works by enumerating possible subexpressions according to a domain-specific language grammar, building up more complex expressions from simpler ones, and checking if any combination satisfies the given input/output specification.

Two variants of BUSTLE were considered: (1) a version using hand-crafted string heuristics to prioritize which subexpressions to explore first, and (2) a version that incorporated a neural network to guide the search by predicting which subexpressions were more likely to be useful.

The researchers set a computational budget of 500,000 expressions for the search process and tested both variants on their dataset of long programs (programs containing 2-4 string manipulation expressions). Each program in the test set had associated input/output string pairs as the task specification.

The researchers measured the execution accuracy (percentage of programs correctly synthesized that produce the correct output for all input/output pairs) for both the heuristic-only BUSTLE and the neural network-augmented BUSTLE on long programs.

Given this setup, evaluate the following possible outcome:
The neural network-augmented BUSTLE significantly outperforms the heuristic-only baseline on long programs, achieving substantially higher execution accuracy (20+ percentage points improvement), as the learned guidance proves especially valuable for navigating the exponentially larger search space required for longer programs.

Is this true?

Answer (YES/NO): NO